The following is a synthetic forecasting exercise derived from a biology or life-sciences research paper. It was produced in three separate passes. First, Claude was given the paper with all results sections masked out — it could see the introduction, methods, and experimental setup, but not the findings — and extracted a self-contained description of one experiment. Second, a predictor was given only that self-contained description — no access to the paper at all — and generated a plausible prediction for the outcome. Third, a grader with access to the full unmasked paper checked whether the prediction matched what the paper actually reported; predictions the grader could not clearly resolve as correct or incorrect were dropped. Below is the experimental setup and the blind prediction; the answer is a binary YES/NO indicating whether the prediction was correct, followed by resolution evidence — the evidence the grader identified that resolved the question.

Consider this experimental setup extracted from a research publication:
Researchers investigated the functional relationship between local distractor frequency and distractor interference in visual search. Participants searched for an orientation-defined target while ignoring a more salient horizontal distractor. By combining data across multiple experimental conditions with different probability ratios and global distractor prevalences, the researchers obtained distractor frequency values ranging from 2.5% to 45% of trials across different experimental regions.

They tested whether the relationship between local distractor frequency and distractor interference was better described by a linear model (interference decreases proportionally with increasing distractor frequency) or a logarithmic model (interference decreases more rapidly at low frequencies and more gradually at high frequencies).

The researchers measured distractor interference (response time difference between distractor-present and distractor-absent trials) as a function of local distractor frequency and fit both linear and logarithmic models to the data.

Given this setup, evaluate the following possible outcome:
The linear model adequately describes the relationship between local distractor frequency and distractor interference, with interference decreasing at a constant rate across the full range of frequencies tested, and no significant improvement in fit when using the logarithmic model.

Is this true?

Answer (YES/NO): NO